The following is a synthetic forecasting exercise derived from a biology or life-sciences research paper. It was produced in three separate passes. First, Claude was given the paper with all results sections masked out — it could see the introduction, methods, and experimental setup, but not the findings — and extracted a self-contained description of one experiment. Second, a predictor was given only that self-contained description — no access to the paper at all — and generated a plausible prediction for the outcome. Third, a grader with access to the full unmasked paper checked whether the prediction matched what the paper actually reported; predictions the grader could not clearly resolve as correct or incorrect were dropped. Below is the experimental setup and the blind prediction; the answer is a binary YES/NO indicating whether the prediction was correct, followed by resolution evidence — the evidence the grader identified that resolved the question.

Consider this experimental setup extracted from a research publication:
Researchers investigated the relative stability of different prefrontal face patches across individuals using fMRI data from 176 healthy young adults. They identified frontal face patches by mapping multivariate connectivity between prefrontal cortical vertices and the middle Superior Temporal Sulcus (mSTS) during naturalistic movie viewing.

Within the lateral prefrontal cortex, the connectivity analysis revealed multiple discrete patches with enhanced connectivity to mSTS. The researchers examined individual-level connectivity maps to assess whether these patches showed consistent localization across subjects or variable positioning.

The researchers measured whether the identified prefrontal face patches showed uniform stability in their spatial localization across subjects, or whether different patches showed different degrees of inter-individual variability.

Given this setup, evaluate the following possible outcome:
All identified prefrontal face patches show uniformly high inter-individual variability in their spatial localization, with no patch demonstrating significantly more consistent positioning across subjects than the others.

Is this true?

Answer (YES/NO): NO